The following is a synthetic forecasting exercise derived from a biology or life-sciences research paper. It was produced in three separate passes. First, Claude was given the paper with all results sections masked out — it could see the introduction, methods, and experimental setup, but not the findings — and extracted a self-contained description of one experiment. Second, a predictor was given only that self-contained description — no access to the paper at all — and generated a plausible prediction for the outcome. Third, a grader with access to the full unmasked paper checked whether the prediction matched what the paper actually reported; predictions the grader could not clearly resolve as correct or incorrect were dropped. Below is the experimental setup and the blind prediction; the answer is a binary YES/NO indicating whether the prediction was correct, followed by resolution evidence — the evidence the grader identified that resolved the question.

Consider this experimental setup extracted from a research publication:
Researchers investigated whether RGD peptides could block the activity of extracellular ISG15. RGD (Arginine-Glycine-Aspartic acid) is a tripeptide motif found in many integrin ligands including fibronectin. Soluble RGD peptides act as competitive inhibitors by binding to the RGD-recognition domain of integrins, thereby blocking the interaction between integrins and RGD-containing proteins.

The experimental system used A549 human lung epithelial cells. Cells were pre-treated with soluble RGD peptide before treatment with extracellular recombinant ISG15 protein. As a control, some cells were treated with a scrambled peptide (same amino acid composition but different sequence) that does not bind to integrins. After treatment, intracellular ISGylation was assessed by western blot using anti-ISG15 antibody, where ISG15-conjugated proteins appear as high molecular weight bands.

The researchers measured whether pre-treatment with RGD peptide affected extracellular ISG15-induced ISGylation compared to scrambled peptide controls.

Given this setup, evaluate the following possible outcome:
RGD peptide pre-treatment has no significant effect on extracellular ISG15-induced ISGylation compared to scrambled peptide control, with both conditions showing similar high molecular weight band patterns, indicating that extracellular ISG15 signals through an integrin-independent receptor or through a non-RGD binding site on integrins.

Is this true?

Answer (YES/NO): NO